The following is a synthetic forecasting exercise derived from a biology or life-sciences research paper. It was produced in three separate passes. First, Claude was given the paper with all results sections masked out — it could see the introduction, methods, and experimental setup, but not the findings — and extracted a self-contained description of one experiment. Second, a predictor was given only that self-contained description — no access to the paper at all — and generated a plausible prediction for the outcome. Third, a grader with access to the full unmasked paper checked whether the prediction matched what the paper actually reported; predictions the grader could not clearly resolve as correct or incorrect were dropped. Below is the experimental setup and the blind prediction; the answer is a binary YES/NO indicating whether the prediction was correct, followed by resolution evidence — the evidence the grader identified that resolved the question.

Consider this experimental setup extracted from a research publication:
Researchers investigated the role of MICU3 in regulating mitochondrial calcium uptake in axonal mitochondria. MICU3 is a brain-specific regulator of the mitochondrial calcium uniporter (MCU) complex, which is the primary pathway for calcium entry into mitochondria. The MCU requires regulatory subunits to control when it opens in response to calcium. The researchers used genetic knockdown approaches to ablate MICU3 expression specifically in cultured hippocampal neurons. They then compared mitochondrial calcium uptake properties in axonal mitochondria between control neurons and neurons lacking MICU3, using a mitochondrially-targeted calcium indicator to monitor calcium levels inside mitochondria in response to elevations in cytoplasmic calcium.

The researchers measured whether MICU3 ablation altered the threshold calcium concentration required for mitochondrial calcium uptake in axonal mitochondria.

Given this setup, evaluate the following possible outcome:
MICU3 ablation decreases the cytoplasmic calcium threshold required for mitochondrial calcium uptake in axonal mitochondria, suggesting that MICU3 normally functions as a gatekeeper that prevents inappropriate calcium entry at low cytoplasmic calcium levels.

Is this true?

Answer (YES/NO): NO